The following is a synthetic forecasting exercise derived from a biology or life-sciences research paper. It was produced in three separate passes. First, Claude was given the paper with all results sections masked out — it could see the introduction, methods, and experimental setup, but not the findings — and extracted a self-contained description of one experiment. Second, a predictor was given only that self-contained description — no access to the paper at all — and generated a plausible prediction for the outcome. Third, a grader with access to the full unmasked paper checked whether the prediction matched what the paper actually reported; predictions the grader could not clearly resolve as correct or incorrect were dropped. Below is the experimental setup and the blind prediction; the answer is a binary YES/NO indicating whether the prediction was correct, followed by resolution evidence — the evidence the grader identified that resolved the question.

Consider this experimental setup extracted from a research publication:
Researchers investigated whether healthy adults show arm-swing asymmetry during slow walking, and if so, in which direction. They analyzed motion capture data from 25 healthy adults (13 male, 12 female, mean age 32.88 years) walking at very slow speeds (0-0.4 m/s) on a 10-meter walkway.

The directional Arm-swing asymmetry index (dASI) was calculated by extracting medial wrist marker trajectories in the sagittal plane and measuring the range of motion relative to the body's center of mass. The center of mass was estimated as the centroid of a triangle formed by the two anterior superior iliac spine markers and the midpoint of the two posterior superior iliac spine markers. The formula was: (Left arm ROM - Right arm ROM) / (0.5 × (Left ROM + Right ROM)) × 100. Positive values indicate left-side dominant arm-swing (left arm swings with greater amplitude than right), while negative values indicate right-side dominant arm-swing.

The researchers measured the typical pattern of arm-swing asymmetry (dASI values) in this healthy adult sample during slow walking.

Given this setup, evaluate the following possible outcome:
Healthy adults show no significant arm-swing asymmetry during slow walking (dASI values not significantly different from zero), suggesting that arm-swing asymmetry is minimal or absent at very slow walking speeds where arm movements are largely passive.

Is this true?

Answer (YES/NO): NO